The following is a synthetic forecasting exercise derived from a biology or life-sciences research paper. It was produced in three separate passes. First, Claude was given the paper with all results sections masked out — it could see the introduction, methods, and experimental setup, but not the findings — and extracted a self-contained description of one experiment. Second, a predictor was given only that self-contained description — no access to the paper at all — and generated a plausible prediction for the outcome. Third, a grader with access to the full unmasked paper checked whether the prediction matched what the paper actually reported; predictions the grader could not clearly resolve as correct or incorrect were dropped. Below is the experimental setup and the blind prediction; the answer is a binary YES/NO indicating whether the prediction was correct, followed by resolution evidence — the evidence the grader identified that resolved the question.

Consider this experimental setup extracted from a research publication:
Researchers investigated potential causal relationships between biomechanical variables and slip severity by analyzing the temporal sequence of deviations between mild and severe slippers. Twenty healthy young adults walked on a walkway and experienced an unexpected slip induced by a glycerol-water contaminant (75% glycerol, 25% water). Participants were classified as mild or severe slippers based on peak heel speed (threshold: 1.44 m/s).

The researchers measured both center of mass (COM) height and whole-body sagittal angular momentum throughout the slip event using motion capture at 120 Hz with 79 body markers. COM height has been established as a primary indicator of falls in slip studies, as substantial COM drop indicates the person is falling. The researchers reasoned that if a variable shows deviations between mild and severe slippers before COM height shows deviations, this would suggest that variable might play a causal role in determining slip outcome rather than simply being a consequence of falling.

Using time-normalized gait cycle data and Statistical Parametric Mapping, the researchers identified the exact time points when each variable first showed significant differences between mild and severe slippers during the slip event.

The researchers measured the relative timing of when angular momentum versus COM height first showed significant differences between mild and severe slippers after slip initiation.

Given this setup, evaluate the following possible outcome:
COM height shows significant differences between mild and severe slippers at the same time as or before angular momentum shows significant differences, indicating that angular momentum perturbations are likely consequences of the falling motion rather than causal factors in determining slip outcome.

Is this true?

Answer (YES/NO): NO